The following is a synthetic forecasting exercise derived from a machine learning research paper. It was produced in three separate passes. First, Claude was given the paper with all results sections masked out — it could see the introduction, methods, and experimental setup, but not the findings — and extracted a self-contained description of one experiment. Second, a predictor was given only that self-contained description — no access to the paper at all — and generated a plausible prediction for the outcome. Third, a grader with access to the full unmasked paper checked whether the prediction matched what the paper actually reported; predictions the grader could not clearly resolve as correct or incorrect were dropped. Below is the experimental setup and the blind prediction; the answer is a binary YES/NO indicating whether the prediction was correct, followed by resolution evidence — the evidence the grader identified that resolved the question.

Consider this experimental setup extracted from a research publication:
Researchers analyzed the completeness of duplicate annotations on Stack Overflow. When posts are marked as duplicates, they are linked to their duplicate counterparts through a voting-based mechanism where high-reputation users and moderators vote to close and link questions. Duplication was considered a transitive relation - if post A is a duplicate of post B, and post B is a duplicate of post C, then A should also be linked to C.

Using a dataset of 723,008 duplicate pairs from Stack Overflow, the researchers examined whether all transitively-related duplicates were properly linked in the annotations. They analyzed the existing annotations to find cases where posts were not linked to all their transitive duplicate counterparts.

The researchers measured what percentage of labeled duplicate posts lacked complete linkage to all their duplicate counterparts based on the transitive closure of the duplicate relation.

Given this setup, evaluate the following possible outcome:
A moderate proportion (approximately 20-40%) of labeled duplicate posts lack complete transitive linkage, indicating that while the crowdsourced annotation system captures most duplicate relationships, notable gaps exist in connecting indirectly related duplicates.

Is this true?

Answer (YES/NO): NO